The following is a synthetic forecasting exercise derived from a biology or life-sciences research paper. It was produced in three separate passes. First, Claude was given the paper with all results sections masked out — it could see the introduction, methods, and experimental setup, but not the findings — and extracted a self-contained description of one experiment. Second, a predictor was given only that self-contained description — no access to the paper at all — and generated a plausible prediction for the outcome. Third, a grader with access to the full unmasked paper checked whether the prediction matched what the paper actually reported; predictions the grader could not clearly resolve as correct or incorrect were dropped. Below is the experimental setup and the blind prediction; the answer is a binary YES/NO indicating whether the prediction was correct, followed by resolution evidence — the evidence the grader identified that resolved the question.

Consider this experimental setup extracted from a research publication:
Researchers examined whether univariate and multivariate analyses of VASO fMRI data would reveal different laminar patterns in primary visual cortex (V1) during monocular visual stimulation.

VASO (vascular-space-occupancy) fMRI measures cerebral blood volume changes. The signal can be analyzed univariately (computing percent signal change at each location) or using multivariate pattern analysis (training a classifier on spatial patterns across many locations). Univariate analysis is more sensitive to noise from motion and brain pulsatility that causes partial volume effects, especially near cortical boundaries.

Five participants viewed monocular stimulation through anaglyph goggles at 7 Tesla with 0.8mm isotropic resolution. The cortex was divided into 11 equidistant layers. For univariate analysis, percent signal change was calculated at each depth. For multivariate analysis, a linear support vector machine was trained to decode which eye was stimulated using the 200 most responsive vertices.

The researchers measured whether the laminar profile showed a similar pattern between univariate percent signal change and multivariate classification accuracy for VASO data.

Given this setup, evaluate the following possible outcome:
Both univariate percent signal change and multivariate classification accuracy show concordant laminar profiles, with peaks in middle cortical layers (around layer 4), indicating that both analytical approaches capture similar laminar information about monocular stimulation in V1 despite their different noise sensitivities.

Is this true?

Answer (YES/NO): NO